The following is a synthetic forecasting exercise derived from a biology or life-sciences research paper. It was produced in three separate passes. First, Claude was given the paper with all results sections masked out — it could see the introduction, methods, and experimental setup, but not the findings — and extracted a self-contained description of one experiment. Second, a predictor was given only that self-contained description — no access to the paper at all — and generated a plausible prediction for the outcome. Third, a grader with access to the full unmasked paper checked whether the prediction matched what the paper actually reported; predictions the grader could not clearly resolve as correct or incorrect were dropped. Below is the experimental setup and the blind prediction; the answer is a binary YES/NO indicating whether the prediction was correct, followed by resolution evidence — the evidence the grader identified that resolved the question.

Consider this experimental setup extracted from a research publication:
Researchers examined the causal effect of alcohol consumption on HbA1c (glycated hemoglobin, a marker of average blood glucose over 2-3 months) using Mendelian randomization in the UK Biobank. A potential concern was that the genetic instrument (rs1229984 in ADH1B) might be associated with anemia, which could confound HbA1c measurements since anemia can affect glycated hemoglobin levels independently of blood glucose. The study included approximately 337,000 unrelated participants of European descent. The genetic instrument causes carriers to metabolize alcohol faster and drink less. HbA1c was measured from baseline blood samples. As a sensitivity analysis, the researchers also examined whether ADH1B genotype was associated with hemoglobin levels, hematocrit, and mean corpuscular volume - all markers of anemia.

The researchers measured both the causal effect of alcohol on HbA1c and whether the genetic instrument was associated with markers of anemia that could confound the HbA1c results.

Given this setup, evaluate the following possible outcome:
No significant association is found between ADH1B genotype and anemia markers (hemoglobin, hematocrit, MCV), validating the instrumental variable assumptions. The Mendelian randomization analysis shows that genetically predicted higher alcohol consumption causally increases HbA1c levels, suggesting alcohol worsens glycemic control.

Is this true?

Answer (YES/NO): NO